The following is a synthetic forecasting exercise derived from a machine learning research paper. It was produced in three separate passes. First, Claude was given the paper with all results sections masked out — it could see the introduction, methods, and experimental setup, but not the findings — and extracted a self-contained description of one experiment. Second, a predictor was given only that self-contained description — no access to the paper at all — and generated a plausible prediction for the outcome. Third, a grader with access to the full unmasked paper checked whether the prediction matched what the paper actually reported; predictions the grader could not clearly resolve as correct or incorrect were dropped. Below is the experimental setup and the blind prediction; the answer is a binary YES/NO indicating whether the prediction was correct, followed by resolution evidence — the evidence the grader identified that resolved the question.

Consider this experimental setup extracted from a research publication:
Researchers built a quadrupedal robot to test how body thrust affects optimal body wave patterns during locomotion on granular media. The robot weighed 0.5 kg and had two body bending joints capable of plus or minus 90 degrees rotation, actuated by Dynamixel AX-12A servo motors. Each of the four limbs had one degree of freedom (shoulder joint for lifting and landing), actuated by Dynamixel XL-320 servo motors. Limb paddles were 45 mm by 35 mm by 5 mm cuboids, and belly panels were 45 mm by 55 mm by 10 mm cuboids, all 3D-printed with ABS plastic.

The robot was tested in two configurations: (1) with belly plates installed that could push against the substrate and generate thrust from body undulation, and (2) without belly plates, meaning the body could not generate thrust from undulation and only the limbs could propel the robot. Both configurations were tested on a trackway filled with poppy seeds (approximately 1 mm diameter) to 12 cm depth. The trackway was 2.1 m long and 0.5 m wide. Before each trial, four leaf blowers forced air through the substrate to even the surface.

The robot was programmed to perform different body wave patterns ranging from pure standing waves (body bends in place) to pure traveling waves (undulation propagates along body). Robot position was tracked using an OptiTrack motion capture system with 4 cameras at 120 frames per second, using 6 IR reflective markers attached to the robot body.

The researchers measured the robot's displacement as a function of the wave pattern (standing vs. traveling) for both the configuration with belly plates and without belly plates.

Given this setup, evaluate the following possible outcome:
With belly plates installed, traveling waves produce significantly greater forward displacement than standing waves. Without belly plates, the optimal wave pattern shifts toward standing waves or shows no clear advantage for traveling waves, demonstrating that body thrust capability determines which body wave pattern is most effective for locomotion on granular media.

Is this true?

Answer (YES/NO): YES